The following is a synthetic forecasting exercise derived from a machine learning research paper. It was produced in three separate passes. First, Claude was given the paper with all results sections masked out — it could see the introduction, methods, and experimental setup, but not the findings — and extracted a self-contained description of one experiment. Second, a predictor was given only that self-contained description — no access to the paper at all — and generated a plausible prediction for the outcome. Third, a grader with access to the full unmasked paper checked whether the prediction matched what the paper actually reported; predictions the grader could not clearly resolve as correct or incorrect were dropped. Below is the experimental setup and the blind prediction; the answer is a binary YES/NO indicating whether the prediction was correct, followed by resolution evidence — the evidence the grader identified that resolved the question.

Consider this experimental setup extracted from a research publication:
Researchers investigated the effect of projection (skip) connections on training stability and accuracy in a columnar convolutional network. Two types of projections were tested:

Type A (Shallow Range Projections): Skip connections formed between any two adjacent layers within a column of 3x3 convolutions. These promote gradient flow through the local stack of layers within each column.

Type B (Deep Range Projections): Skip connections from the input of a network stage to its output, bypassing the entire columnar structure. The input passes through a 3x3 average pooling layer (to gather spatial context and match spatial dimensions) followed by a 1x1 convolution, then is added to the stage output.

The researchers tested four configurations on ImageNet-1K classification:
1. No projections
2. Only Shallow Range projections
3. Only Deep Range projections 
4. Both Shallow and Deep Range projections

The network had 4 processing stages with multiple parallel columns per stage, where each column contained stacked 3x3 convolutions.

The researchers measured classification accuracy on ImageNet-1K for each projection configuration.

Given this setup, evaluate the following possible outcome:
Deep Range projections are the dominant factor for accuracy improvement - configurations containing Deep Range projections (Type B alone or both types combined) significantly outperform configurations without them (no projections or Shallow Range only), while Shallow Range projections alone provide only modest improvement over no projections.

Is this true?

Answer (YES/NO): YES